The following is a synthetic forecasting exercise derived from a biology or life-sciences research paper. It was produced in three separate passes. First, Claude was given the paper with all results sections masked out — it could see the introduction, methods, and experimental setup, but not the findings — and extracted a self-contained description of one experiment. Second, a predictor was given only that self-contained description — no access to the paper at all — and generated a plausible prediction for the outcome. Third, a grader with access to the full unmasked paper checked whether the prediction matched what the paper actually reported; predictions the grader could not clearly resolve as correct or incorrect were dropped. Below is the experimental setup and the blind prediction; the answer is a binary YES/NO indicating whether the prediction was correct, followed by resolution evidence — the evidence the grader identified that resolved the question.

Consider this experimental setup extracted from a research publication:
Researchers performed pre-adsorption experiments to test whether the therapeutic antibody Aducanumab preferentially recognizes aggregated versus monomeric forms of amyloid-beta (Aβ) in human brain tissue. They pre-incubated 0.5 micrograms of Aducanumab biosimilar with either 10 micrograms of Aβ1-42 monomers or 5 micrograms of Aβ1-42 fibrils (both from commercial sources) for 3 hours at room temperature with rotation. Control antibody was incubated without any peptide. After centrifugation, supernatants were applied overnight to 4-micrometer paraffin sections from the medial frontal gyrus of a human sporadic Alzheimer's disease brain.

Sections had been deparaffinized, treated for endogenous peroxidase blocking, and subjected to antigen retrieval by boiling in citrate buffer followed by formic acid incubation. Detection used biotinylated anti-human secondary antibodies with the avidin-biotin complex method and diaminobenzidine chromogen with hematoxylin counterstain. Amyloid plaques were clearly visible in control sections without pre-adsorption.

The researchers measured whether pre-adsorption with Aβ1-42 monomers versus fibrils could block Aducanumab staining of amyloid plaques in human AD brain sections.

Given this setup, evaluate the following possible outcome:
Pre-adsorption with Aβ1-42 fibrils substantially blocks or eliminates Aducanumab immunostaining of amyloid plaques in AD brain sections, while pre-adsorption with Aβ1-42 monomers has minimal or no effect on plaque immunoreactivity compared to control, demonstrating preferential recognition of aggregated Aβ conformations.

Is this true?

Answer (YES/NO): YES